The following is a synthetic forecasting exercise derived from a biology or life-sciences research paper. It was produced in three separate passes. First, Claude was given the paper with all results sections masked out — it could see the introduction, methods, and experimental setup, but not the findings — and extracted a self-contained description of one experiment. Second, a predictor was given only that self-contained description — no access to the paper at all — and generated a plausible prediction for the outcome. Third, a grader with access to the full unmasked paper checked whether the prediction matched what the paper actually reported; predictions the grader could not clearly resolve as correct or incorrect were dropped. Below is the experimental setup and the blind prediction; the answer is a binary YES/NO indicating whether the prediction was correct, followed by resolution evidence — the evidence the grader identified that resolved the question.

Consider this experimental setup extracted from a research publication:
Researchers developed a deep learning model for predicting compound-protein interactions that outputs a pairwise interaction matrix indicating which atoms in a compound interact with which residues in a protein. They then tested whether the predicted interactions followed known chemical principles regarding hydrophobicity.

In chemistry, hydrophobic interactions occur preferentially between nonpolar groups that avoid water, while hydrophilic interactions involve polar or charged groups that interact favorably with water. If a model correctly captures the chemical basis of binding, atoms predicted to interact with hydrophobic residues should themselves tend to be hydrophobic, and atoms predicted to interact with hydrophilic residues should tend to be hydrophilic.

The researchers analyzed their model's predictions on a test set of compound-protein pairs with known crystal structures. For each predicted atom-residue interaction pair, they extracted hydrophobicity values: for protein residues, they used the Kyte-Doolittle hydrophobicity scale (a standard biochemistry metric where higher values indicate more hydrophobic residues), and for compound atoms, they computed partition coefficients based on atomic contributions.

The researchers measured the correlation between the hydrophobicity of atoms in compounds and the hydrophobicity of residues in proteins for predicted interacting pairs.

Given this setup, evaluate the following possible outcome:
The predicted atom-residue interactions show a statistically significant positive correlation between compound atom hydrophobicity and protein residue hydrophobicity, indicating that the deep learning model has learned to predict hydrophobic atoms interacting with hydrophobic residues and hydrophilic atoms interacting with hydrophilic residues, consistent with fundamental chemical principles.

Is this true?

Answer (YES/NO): NO